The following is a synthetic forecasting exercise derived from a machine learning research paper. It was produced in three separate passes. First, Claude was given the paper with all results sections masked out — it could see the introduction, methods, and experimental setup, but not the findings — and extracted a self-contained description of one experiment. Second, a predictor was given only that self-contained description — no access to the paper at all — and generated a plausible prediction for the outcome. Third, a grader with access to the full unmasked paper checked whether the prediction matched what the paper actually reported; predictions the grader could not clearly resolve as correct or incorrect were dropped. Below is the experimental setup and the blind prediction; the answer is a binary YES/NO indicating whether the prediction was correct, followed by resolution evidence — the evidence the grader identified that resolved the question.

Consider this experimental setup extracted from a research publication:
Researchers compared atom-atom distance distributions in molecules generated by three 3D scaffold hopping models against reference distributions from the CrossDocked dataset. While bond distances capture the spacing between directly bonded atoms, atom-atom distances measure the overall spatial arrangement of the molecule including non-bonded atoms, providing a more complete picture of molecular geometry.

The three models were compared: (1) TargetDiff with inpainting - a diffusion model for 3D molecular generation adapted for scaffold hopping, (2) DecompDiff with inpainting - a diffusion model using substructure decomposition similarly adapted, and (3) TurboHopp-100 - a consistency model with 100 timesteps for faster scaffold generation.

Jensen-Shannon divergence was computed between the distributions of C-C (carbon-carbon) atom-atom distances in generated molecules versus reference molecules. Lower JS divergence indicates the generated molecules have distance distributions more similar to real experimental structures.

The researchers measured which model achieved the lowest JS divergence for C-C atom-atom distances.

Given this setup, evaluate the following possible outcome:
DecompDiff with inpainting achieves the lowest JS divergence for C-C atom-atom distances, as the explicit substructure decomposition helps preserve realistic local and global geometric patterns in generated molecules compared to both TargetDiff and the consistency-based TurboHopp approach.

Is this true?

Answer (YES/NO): YES